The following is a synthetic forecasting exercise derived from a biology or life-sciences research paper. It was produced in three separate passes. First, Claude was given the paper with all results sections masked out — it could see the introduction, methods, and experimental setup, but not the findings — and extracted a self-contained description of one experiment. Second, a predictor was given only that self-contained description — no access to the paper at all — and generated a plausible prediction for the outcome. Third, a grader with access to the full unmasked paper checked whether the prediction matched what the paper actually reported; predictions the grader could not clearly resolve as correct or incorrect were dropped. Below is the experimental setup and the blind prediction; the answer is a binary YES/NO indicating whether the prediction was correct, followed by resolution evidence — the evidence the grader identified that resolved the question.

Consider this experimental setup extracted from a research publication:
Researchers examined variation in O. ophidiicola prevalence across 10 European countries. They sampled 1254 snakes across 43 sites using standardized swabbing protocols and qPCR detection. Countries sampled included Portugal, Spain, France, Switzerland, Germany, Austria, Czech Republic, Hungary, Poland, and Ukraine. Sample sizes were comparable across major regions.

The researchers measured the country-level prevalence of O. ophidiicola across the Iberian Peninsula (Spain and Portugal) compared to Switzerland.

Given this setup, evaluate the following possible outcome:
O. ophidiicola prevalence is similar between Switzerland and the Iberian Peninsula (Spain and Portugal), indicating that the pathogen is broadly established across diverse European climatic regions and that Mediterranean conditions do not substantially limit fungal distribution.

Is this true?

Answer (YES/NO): NO